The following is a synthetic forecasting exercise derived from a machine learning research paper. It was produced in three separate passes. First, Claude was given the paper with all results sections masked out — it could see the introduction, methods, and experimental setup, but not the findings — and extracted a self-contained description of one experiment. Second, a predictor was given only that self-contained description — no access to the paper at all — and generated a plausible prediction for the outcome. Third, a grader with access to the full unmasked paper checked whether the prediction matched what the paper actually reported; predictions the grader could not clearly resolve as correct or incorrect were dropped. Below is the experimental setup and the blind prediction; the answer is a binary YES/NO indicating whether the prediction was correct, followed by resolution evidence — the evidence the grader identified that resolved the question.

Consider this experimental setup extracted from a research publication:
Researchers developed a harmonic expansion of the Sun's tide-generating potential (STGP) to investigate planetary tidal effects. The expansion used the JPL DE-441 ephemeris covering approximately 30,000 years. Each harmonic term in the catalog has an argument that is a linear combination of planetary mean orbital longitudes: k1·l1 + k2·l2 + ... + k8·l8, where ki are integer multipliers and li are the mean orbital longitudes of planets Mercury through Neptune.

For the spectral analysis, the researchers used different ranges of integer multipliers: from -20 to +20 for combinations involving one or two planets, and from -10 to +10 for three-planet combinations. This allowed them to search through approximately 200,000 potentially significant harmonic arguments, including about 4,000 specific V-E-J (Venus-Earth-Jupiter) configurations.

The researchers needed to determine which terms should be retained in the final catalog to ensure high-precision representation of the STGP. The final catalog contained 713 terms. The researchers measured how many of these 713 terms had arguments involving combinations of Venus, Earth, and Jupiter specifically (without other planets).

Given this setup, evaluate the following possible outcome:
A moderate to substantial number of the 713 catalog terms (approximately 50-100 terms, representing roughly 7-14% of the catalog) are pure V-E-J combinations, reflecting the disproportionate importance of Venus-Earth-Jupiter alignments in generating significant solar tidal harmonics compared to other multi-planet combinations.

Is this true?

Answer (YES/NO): NO